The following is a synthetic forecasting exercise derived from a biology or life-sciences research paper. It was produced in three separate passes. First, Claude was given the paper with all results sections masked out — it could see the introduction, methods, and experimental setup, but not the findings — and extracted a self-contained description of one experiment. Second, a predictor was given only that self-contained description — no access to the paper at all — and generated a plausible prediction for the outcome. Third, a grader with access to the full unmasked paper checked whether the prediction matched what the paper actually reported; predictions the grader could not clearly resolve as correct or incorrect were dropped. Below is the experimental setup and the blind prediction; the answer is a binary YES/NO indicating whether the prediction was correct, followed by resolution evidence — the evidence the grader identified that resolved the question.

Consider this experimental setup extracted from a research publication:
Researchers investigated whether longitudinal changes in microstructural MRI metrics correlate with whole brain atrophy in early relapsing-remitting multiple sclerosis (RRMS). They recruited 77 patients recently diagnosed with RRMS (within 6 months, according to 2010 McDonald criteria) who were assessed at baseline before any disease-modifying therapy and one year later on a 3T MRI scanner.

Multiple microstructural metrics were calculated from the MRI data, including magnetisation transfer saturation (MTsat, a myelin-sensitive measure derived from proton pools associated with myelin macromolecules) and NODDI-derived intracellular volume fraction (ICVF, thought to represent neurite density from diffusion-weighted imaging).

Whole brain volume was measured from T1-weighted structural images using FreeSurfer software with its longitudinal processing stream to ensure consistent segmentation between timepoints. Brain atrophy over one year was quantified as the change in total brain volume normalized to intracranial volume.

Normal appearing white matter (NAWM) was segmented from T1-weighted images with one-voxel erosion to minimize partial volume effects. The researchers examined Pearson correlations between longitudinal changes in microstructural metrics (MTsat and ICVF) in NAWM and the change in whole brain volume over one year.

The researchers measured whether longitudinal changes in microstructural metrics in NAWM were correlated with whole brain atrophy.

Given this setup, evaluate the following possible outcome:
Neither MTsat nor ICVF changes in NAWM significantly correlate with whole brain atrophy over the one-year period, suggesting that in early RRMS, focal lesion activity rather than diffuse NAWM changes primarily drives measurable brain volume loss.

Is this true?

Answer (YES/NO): YES